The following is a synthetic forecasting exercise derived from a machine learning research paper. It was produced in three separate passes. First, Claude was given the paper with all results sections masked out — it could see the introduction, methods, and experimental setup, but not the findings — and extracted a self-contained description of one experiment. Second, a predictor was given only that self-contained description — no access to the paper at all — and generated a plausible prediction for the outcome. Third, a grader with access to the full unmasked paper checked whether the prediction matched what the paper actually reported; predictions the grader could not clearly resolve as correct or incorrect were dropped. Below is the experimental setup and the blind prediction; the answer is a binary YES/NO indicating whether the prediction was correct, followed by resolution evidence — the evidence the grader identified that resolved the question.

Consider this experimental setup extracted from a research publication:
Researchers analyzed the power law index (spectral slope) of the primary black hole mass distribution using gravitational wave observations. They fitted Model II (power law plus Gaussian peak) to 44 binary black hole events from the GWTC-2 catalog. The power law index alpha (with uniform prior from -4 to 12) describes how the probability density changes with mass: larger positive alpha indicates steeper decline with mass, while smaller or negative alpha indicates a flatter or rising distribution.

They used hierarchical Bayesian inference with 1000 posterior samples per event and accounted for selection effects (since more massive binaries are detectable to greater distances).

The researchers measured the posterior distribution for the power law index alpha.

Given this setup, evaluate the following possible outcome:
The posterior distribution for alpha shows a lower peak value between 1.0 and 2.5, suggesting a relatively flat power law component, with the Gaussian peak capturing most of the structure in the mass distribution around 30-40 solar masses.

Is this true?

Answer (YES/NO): NO